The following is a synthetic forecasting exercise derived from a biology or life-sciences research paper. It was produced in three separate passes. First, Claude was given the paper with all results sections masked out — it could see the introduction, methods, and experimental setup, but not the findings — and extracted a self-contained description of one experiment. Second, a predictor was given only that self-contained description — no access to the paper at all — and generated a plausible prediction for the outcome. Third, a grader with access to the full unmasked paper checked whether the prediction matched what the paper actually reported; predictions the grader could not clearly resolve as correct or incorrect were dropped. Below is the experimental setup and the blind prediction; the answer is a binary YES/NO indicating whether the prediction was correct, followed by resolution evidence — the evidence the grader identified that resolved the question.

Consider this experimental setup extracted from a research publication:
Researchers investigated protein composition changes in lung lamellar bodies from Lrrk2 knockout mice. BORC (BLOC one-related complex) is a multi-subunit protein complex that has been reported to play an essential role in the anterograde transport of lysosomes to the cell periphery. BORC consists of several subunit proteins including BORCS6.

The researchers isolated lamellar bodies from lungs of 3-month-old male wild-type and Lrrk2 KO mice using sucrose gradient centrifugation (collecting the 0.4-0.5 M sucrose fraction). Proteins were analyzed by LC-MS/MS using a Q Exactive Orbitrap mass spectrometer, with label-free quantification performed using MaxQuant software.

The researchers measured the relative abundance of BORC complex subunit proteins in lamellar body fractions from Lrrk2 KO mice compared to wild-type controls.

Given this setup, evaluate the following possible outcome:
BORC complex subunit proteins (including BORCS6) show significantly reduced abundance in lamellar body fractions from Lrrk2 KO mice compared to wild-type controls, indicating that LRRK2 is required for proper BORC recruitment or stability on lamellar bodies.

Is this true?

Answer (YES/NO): YES